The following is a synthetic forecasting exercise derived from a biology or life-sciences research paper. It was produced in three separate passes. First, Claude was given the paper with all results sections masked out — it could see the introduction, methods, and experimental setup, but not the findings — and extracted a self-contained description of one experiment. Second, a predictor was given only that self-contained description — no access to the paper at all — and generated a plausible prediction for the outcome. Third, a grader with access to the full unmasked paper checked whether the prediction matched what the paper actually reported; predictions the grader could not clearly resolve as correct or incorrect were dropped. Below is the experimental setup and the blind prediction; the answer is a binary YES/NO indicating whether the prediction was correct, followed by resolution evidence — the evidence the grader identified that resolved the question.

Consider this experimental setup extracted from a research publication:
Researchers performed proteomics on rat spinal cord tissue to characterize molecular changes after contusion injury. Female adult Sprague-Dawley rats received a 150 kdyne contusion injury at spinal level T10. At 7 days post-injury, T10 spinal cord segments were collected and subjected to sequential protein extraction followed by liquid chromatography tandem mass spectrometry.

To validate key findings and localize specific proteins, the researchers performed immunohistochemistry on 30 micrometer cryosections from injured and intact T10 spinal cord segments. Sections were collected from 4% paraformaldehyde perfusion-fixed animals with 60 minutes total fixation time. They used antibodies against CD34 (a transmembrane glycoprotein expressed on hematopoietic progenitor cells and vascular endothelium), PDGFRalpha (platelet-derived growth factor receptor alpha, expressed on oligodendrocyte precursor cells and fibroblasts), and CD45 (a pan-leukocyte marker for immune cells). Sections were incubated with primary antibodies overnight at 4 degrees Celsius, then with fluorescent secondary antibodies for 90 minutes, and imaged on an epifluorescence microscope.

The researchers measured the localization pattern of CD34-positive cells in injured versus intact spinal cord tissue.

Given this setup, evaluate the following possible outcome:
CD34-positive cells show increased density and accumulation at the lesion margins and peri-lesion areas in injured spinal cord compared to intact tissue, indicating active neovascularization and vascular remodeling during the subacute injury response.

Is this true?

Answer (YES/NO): NO